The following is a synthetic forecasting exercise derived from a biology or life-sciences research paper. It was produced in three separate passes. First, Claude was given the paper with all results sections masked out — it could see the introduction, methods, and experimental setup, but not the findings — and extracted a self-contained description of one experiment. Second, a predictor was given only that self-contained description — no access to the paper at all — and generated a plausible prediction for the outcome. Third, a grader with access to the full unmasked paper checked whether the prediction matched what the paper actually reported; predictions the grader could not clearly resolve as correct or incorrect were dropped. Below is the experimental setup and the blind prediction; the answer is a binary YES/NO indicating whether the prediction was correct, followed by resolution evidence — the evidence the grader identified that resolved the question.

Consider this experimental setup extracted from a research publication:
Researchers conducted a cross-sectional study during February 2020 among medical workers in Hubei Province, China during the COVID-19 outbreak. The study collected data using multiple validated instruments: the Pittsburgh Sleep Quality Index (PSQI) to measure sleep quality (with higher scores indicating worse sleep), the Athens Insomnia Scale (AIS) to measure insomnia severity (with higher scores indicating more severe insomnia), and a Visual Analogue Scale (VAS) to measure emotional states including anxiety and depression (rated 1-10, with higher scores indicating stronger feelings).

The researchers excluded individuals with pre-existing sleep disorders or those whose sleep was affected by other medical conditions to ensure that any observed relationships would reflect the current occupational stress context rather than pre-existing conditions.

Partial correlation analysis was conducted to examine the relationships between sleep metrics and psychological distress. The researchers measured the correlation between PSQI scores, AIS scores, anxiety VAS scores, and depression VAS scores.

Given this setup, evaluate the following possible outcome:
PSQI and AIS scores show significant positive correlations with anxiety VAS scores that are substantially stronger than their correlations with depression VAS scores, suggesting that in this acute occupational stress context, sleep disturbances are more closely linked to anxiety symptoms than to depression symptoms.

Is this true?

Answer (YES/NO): NO